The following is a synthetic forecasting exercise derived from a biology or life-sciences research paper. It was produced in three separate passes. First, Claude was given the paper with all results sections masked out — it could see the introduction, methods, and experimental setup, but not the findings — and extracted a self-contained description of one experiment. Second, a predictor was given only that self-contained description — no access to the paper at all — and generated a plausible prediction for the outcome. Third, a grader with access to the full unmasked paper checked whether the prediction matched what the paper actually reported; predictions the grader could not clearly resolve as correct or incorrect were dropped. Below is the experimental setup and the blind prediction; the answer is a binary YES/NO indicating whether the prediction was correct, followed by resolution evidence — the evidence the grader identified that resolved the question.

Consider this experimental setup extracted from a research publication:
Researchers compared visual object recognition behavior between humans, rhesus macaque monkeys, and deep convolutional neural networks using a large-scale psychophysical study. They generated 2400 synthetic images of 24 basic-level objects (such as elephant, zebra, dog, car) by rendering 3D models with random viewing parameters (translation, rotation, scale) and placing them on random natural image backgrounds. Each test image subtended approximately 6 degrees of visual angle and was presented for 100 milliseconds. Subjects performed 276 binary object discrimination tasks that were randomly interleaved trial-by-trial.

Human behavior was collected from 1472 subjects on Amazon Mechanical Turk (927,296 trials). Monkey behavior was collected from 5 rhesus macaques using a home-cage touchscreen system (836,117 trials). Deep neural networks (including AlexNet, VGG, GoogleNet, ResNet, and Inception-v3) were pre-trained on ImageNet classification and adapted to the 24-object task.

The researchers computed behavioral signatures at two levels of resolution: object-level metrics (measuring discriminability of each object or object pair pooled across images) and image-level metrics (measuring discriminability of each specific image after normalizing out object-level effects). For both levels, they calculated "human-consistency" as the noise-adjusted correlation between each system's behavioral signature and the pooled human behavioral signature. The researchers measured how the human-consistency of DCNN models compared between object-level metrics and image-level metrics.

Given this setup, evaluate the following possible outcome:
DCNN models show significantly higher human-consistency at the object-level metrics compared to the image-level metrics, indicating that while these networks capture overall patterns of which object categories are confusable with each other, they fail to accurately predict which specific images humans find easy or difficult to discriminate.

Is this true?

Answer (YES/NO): YES